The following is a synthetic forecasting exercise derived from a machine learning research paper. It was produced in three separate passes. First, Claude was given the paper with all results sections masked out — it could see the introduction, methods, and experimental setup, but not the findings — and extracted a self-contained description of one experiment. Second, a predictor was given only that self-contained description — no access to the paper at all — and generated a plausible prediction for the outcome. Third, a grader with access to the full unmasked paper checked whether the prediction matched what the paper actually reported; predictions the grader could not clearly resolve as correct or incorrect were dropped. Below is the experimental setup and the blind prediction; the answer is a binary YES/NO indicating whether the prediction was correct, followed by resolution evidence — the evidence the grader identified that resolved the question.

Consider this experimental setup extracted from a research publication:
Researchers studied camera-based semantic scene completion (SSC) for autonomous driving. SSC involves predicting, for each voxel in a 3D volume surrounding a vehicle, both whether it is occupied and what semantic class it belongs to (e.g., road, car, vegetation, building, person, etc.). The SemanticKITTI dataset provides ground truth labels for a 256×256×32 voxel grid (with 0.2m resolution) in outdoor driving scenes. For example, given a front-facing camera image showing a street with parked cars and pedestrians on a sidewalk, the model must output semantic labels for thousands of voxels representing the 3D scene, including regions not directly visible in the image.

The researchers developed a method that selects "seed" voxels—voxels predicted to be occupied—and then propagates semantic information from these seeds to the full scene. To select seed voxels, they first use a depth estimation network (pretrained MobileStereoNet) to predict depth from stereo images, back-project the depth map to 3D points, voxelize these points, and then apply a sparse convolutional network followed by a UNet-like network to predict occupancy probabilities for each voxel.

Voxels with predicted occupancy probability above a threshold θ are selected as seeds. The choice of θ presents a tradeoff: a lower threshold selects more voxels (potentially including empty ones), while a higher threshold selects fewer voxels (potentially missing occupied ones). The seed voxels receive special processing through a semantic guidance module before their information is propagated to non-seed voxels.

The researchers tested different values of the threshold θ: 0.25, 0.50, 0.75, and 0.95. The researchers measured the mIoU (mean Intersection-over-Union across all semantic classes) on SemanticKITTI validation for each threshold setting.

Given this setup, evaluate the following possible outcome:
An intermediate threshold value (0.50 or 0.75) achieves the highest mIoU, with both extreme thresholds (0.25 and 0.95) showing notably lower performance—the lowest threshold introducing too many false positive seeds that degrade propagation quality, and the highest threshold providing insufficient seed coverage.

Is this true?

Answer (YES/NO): NO